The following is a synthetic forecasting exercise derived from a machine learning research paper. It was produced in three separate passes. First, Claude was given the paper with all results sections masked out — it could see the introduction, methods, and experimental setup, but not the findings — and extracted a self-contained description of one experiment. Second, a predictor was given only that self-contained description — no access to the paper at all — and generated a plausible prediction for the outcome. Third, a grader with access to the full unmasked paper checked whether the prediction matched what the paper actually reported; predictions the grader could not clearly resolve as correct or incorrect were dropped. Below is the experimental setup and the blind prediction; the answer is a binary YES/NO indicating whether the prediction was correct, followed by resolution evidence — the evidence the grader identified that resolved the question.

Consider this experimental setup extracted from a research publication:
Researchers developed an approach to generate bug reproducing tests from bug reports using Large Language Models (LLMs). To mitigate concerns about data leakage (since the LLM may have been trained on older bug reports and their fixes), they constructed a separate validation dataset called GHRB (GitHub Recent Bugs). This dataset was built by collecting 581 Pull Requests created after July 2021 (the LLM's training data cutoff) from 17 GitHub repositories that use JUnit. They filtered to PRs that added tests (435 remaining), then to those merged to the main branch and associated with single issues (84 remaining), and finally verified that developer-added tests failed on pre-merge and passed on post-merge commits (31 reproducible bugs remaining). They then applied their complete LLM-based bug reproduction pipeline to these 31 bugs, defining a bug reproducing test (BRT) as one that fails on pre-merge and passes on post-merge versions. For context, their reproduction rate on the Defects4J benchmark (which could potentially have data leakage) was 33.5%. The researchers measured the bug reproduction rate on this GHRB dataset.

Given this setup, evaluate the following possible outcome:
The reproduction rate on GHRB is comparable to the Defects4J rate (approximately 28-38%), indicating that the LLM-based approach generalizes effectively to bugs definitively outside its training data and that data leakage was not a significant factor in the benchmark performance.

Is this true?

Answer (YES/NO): YES